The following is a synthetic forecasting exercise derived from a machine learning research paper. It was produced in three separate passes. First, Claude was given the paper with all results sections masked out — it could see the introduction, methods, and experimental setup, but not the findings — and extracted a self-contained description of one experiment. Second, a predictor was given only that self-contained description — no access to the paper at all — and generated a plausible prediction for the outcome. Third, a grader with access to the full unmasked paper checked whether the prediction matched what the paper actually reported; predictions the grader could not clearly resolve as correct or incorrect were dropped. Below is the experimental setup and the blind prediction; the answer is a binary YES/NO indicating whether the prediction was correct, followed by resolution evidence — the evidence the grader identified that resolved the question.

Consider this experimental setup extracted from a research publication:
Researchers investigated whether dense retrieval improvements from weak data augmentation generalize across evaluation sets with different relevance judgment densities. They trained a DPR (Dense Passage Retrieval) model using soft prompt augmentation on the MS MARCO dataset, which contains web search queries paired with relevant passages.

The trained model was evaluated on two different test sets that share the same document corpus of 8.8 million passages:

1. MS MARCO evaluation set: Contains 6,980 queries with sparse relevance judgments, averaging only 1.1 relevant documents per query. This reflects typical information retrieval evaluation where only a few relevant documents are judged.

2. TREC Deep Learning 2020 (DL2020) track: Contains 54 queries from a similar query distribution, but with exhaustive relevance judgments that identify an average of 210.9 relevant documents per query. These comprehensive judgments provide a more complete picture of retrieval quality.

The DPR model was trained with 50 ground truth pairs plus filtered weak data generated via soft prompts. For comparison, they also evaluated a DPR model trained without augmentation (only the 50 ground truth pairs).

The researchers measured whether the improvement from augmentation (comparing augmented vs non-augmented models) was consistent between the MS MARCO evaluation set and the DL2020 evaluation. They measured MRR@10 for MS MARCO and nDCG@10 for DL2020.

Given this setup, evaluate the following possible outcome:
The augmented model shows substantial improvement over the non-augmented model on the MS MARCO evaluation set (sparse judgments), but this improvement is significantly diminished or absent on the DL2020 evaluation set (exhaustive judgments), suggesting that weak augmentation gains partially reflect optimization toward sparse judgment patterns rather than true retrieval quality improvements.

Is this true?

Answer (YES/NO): NO